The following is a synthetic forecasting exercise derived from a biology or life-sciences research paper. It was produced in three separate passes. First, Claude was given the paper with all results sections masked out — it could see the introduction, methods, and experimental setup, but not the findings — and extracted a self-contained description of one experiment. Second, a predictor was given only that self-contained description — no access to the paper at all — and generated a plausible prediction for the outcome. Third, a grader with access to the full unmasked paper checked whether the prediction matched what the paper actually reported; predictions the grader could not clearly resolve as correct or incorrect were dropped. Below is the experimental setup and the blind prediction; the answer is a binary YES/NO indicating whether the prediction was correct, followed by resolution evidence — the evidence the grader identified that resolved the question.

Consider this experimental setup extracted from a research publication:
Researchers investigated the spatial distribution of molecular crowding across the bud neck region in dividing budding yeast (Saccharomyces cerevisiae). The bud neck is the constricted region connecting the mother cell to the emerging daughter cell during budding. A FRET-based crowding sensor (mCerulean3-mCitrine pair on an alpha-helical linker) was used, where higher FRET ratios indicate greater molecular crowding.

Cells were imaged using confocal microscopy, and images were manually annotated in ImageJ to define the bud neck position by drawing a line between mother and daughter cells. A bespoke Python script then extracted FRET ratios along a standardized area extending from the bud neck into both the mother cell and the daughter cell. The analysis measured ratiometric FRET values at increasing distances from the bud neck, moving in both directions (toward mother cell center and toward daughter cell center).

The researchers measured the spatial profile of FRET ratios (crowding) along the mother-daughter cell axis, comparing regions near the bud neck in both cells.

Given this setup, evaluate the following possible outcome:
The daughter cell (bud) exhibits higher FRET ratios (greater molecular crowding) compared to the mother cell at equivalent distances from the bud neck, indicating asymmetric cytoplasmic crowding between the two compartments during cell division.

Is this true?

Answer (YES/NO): YES